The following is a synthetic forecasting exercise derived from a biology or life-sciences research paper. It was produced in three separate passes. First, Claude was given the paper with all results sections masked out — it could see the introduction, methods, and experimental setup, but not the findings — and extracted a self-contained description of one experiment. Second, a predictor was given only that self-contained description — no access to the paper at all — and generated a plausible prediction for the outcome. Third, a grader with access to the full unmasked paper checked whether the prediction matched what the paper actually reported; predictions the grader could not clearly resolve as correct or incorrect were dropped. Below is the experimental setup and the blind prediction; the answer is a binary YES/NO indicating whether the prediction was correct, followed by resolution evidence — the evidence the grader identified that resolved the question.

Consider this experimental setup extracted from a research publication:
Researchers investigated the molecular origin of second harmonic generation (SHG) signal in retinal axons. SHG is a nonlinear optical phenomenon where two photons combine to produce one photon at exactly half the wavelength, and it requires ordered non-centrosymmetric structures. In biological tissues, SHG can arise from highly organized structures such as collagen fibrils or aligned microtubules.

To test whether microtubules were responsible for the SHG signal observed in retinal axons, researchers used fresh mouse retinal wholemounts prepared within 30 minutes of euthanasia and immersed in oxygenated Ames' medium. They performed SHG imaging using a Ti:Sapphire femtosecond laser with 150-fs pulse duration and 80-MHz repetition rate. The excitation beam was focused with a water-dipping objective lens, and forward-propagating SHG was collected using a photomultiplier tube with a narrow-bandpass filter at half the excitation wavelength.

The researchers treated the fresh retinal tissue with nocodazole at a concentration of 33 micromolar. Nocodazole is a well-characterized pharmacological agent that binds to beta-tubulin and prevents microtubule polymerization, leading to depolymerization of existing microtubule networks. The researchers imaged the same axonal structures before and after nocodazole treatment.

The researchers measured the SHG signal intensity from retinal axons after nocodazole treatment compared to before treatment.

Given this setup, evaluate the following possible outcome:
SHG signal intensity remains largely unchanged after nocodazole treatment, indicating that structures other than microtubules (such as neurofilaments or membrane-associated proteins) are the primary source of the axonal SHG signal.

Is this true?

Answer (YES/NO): NO